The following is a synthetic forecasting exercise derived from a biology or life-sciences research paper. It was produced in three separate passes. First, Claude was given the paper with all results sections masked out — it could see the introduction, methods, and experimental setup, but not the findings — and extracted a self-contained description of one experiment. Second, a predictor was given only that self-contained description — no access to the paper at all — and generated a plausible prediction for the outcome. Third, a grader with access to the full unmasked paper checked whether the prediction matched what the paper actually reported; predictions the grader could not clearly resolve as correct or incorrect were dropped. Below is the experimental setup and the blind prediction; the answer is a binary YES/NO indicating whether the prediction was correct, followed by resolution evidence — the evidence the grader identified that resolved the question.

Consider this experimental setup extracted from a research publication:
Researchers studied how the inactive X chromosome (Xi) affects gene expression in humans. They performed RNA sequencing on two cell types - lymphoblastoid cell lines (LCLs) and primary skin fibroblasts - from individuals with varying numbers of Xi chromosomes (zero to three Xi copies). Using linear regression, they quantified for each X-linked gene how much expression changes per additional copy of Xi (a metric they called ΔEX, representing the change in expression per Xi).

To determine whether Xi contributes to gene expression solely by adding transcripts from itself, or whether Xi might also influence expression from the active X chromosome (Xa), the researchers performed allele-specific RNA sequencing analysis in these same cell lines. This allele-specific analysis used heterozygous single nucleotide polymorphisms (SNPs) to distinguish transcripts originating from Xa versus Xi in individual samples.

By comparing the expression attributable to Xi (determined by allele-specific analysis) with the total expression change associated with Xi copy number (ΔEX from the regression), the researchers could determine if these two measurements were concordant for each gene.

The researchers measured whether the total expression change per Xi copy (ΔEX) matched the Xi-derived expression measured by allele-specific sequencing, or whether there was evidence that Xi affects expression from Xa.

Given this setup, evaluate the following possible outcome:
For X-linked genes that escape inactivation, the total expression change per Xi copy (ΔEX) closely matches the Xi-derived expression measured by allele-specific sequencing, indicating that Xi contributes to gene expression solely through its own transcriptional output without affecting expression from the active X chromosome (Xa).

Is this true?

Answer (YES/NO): YES